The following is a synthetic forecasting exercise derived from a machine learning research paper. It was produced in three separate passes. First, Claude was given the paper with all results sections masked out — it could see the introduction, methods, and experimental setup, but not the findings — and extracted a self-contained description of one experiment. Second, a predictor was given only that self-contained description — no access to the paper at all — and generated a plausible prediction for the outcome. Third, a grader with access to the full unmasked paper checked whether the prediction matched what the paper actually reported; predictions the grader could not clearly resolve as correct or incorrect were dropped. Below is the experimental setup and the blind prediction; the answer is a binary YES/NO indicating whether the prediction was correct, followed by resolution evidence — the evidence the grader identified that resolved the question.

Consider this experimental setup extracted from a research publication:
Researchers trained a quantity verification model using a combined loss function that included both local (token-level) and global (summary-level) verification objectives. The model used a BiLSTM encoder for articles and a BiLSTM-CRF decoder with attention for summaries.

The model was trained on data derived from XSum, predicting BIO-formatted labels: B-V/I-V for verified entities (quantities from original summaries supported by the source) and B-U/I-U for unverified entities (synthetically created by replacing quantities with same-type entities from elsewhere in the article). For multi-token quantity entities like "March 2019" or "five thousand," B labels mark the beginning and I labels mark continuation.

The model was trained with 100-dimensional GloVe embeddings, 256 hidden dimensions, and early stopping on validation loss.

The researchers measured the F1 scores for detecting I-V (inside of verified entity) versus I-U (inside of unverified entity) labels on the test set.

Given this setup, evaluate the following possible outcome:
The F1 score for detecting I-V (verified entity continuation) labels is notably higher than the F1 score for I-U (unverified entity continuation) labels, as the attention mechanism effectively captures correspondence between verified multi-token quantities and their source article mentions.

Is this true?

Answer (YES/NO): NO